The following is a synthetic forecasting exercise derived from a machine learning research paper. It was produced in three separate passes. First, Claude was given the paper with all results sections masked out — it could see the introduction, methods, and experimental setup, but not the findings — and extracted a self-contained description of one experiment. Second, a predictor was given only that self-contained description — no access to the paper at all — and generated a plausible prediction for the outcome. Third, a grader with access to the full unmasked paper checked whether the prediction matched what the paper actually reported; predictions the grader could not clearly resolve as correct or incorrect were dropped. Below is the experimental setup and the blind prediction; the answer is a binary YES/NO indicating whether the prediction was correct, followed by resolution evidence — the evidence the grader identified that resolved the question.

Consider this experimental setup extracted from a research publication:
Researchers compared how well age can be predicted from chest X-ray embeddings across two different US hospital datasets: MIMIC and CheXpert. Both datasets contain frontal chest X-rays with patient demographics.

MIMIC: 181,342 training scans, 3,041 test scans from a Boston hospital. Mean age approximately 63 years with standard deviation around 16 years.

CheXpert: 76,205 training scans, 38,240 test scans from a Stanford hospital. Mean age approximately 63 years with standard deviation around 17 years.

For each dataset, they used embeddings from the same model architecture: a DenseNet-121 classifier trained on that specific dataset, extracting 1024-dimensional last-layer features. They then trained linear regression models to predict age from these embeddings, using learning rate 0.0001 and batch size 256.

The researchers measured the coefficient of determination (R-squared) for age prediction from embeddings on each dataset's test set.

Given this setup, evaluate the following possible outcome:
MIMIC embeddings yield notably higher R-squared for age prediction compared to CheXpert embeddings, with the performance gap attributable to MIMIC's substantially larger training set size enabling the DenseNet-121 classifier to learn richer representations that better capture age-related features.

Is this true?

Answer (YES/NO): NO